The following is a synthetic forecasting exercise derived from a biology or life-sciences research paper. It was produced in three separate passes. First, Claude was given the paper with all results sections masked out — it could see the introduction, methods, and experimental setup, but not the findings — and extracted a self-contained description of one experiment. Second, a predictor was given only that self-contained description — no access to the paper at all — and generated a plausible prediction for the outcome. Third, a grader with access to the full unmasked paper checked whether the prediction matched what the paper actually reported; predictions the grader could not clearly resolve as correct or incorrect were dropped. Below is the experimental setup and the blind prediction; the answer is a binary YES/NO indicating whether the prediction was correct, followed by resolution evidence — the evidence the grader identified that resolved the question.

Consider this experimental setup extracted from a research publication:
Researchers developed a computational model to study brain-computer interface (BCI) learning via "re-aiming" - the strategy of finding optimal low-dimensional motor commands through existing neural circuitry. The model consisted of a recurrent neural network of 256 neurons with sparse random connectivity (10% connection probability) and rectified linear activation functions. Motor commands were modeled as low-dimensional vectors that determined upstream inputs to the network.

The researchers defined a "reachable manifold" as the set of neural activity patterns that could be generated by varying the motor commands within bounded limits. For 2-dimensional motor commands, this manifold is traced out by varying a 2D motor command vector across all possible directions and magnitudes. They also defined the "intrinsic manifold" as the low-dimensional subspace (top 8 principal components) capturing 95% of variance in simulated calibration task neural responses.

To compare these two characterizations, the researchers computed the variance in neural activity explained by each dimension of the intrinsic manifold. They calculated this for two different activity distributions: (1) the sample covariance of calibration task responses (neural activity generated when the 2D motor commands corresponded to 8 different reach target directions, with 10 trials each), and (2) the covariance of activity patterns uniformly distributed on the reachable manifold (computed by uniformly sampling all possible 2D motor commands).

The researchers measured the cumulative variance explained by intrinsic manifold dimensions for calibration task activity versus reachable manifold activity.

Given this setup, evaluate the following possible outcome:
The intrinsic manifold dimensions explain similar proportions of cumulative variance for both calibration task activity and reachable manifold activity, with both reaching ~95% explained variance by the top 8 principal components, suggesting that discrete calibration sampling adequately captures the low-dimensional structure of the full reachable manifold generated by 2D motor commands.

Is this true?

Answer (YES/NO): NO